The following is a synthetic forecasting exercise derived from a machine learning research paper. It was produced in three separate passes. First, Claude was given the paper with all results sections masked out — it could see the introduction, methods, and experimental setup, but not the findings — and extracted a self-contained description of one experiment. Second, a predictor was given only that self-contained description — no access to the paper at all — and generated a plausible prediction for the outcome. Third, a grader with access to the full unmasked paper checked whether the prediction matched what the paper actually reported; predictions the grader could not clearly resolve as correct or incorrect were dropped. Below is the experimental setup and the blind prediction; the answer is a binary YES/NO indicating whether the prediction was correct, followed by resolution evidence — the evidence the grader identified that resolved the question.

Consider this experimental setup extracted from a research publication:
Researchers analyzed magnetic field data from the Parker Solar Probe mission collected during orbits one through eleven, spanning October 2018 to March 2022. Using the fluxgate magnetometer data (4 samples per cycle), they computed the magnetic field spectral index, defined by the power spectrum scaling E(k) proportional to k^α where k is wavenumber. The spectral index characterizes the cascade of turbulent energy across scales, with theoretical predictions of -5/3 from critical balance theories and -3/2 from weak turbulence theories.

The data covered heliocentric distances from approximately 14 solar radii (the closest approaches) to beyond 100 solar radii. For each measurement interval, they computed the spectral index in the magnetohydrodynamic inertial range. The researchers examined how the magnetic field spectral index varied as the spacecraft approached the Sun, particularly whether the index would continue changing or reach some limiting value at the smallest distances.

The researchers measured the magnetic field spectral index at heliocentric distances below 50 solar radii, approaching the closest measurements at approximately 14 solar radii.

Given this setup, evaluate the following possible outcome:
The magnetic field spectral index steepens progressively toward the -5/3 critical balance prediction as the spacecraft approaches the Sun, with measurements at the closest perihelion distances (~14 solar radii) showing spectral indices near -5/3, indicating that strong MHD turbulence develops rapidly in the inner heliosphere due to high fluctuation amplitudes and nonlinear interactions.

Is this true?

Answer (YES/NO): NO